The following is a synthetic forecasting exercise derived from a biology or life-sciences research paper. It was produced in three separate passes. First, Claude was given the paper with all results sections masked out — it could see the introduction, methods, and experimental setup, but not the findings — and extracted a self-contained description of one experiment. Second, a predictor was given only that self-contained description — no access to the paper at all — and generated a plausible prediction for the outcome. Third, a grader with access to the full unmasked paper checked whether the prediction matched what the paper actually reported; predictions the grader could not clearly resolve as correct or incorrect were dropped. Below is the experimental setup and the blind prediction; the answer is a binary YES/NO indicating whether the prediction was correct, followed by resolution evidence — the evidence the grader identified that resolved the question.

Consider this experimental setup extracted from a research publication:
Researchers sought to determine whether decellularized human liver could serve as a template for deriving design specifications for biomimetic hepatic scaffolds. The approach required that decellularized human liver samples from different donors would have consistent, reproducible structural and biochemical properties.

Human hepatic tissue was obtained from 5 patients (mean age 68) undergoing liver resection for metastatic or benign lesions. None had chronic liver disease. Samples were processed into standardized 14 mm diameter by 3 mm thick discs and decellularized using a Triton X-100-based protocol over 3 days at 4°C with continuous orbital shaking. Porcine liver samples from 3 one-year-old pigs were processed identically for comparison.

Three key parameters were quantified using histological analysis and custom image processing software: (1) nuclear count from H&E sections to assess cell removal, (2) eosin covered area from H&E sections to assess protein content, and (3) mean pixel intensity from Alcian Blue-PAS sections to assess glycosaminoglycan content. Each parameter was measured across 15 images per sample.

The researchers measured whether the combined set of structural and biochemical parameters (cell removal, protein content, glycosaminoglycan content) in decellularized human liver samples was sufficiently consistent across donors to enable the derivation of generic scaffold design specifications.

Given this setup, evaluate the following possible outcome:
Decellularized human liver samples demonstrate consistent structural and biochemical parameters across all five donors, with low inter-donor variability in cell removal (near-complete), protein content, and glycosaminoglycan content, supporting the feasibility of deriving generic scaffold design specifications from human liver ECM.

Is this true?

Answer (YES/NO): NO